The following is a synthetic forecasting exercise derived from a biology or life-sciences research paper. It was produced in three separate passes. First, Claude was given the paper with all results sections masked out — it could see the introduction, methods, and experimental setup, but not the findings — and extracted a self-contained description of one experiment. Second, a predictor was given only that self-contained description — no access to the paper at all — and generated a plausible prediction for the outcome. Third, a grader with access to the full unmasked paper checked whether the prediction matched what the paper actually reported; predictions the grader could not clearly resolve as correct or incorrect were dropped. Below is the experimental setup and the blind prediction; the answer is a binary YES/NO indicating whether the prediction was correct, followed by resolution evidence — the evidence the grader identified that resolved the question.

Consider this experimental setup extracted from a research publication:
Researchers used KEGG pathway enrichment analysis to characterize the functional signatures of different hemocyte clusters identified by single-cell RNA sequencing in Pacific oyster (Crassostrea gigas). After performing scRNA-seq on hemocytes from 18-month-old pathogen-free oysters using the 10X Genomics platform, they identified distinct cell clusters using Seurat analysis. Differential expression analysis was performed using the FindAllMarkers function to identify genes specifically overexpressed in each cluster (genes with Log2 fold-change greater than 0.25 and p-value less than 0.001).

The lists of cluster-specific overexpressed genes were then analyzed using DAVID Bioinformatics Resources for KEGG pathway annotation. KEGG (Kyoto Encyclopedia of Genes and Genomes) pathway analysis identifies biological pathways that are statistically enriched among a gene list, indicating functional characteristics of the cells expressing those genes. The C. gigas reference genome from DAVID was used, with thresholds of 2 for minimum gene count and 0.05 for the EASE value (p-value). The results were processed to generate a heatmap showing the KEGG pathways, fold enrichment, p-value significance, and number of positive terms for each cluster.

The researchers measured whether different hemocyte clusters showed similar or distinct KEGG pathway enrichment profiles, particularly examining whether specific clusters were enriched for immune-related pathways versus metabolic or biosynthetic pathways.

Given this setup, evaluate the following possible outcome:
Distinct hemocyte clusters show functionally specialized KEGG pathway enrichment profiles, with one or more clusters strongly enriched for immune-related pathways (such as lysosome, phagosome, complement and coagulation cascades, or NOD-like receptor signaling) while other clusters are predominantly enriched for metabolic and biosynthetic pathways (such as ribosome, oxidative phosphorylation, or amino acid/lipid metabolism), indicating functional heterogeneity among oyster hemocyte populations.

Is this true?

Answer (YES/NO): YES